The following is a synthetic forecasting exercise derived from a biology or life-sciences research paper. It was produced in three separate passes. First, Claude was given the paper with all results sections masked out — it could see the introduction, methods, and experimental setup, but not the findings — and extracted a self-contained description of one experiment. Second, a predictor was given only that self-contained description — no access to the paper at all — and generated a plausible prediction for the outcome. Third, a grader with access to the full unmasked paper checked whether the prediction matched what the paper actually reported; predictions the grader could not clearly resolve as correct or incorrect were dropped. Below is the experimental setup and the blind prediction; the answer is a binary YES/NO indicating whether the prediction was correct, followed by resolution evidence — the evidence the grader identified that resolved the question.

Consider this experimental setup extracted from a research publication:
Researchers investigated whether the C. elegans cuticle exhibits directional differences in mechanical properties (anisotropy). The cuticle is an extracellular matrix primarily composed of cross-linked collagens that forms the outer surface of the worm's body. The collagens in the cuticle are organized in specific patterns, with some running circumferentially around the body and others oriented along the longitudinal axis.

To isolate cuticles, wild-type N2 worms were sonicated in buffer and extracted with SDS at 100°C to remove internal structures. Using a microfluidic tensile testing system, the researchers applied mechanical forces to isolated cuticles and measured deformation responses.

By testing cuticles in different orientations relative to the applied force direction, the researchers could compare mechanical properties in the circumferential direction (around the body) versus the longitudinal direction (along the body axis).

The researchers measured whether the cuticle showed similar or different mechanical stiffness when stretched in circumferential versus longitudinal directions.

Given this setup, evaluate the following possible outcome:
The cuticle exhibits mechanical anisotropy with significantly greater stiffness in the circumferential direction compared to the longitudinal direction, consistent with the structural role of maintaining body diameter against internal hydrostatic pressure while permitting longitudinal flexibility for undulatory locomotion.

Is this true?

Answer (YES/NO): YES